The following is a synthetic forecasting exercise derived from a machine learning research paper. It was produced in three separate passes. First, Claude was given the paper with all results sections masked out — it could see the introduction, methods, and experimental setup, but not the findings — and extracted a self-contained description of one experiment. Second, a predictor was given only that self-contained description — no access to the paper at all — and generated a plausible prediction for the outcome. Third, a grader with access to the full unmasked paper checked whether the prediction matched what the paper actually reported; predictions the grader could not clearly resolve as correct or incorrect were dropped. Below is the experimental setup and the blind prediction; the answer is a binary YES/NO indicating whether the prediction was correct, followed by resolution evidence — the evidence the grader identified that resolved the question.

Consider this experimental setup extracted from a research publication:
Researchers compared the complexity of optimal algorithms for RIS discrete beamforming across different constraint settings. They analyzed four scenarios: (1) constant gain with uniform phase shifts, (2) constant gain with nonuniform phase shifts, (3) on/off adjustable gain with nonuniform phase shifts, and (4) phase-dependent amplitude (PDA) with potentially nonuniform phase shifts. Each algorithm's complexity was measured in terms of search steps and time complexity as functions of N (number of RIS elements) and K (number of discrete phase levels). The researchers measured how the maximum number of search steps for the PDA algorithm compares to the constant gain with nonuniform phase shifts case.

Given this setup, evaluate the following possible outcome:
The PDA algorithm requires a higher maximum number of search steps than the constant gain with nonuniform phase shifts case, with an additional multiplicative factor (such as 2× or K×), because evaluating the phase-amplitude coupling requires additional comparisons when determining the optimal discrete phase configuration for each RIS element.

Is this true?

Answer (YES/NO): NO